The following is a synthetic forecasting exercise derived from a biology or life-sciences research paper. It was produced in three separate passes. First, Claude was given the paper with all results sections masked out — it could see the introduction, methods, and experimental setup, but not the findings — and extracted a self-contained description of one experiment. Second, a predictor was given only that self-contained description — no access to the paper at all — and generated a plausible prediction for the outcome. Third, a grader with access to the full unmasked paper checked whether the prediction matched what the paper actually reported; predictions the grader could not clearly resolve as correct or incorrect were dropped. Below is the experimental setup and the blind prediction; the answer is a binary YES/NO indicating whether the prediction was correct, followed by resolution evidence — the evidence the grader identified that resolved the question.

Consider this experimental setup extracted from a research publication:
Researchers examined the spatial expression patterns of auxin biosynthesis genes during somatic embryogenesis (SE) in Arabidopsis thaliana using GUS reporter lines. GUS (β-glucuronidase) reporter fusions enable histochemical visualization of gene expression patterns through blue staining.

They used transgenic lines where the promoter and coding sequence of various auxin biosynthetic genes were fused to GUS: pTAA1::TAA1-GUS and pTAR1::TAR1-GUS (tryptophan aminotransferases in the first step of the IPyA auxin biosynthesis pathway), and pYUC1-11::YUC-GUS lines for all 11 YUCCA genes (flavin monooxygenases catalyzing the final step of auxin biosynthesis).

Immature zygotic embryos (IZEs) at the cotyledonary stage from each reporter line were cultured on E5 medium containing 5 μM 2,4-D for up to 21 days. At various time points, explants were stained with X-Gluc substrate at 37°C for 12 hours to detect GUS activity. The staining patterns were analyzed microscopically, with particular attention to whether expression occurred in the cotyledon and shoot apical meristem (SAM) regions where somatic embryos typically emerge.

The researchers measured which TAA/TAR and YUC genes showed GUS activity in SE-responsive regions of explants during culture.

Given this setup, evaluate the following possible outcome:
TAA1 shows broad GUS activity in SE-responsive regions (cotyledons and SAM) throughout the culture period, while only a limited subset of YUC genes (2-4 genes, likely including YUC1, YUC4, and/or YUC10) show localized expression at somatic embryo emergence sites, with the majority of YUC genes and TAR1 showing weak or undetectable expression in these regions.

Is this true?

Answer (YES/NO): NO